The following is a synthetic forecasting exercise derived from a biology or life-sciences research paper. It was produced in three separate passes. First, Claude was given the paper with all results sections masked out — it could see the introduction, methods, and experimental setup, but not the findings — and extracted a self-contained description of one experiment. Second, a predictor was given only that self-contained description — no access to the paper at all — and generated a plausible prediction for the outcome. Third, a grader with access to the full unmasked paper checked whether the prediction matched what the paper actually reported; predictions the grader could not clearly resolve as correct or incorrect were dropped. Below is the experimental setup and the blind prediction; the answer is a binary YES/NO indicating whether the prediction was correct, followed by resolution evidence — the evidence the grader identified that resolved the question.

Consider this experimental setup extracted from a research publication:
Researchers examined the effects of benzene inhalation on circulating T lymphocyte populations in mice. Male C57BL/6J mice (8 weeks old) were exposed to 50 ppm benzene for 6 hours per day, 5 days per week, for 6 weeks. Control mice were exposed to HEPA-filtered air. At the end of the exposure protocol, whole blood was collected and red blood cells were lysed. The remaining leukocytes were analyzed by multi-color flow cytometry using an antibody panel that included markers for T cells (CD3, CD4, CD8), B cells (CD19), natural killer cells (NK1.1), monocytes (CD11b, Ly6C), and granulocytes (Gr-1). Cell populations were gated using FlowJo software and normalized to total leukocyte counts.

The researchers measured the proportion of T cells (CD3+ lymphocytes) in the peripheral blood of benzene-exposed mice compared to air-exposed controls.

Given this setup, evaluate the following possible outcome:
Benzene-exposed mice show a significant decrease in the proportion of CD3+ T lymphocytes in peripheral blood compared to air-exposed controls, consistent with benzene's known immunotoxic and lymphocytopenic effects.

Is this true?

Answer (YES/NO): NO